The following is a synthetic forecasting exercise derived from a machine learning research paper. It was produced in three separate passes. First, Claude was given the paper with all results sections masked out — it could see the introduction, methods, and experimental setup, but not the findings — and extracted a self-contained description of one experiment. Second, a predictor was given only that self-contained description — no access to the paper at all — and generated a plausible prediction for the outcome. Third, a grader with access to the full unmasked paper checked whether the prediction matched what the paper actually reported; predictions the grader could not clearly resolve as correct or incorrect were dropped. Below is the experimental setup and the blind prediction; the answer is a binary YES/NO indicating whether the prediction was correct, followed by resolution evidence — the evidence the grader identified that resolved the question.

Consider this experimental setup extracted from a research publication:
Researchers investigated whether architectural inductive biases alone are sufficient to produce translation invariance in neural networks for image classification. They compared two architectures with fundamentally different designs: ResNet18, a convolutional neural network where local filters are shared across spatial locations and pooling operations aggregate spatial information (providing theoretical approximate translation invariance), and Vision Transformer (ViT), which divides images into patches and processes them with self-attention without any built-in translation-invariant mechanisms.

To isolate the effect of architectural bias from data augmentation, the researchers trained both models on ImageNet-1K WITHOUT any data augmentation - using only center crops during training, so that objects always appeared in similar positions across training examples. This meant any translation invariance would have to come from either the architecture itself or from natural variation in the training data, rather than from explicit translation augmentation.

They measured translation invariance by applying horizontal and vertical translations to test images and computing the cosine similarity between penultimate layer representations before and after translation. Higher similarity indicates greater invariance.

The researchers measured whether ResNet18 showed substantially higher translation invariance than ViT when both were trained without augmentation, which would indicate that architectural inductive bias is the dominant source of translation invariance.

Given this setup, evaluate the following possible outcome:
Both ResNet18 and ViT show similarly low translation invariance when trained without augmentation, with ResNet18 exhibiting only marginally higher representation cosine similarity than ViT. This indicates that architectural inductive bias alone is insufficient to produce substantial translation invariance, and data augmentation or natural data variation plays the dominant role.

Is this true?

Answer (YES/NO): NO